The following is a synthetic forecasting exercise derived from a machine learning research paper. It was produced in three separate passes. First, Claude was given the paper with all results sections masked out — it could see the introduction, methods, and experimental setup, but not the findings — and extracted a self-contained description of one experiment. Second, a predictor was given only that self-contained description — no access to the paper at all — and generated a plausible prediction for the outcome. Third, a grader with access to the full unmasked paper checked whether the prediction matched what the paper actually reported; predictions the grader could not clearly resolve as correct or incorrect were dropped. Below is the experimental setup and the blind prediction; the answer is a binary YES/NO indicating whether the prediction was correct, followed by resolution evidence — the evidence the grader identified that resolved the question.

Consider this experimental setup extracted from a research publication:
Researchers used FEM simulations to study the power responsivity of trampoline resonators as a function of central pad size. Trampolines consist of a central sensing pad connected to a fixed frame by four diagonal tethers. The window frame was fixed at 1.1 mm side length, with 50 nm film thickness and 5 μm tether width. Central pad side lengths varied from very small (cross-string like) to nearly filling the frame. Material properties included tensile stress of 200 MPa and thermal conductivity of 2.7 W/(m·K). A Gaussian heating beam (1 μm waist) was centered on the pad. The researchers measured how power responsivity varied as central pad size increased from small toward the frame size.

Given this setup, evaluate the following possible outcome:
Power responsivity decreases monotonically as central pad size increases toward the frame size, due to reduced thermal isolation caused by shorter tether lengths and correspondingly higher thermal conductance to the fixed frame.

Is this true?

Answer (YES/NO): NO